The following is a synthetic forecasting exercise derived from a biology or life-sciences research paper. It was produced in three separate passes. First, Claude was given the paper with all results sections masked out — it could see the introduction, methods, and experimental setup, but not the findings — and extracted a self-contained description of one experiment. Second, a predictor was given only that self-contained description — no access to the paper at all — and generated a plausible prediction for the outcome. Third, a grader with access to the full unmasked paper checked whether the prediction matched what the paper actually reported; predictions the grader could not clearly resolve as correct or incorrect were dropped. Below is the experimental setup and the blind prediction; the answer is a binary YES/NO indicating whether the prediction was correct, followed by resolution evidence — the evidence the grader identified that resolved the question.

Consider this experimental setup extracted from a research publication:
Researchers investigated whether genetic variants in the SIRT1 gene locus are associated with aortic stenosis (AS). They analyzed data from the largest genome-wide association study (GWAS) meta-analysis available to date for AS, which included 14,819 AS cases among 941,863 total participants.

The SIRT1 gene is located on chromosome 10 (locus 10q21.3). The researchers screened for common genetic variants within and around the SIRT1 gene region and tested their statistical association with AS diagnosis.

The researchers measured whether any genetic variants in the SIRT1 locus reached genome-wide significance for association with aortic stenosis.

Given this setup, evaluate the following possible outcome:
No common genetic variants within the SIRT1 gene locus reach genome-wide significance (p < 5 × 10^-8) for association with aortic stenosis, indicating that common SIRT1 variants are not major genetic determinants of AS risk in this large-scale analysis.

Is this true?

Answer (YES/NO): YES